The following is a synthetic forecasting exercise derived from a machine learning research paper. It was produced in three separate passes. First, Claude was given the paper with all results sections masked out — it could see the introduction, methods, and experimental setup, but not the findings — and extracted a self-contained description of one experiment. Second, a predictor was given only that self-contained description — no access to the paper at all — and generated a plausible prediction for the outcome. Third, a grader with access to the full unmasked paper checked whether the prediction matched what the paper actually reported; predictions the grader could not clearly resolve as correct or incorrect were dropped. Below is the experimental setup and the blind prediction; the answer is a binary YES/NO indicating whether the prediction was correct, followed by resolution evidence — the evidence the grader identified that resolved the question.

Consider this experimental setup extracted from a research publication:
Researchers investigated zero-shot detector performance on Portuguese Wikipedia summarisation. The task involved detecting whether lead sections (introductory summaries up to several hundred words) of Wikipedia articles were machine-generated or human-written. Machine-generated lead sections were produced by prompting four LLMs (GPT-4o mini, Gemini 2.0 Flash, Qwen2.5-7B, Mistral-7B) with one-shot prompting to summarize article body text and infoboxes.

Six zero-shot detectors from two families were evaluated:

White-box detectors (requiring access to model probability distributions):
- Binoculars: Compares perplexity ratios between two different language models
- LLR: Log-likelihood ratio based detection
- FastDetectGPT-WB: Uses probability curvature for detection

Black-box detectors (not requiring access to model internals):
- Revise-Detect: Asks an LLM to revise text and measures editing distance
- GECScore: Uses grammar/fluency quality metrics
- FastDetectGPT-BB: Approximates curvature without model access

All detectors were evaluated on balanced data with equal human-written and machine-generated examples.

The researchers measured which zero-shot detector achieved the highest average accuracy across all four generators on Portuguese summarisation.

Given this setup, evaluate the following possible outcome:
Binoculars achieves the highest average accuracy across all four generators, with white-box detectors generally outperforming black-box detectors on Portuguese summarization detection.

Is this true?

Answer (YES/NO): YES